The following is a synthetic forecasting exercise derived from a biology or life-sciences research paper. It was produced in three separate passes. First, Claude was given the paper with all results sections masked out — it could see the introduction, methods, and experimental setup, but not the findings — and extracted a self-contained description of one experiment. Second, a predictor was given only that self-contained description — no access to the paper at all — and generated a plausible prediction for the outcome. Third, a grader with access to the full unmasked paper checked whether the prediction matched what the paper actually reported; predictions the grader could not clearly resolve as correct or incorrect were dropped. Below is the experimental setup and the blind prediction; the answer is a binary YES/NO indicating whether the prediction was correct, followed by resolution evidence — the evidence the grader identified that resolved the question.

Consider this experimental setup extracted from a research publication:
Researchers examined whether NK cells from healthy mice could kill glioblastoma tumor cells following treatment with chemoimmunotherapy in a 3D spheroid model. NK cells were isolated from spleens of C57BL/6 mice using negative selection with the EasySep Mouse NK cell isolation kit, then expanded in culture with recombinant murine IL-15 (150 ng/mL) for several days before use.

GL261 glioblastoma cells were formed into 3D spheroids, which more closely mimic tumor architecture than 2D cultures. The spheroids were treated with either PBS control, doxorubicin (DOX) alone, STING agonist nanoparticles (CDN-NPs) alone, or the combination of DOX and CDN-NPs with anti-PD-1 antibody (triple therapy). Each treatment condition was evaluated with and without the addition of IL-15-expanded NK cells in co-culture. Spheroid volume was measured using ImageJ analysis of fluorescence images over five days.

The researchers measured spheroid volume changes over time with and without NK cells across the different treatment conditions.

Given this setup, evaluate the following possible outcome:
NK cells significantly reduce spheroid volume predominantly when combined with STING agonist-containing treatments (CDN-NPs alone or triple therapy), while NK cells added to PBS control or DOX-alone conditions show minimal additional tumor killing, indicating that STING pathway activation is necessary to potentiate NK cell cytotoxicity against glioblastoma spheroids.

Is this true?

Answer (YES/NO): NO